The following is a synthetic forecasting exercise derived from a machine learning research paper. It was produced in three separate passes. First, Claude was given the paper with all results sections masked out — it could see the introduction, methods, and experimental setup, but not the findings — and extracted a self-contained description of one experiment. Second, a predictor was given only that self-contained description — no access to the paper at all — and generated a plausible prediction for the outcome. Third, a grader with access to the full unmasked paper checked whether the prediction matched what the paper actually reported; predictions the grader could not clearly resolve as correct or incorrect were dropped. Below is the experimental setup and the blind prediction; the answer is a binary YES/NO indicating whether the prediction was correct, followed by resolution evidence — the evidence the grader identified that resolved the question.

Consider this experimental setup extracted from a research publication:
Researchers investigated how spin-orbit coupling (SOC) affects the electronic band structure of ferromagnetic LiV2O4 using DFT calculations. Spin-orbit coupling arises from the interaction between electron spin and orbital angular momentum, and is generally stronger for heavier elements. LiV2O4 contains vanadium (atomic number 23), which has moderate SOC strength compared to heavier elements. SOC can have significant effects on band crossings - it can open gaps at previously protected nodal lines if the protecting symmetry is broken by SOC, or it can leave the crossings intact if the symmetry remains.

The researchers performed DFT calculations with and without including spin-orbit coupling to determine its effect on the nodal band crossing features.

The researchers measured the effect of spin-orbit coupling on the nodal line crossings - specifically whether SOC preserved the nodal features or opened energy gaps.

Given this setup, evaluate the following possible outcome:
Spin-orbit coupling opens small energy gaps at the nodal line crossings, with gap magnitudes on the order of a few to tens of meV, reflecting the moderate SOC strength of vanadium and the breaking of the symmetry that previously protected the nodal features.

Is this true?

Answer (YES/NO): NO